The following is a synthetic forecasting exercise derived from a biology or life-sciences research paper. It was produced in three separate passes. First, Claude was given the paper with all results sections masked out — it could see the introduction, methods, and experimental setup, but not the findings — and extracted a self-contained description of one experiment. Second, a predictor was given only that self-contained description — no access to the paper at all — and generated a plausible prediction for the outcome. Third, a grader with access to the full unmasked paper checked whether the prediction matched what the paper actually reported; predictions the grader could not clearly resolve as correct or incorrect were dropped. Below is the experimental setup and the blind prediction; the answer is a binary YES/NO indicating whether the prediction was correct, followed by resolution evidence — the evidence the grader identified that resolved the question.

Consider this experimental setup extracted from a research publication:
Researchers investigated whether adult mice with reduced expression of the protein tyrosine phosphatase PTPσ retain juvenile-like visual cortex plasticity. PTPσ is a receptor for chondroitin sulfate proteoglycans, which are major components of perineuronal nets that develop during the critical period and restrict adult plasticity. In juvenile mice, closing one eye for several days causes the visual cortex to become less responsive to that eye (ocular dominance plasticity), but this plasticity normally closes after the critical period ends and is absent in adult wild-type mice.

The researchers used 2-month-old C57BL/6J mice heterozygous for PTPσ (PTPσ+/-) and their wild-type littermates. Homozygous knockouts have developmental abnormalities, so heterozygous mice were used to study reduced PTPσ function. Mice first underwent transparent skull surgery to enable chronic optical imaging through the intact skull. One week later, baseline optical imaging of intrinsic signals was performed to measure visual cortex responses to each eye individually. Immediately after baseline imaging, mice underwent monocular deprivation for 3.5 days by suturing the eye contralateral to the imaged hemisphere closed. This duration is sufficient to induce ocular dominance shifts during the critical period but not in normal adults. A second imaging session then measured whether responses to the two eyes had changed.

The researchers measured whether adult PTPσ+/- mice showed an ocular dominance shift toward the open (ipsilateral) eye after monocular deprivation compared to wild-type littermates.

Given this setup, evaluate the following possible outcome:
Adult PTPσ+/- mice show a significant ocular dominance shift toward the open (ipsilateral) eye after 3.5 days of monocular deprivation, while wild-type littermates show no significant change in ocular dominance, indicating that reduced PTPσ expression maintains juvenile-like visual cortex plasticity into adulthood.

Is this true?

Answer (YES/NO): YES